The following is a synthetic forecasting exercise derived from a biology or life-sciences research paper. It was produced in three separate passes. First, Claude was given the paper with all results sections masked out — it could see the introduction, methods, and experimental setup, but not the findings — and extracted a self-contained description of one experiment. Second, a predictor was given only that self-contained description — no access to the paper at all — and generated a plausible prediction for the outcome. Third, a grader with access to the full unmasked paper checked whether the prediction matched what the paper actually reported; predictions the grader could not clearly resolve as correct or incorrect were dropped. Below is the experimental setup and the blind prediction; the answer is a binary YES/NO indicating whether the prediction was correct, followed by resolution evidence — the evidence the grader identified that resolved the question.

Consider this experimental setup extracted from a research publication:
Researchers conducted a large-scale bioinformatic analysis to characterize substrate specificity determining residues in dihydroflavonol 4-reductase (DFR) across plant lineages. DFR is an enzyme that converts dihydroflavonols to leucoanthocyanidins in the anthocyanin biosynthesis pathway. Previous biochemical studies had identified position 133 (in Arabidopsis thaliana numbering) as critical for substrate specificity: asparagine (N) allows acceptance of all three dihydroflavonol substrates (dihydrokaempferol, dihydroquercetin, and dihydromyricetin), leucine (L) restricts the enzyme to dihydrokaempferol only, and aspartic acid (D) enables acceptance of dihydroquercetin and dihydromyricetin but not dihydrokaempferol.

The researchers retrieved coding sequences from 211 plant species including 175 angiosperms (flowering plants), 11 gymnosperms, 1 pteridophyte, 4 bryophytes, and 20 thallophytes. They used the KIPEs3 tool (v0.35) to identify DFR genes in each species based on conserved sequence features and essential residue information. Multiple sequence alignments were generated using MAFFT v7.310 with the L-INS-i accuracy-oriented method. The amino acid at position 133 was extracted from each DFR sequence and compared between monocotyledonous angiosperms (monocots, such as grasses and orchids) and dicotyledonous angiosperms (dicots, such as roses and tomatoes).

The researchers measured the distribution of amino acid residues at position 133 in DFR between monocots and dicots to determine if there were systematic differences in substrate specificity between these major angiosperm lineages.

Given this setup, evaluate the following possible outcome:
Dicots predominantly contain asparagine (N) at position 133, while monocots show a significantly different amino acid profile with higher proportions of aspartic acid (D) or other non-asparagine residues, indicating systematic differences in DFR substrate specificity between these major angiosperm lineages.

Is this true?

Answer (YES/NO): NO